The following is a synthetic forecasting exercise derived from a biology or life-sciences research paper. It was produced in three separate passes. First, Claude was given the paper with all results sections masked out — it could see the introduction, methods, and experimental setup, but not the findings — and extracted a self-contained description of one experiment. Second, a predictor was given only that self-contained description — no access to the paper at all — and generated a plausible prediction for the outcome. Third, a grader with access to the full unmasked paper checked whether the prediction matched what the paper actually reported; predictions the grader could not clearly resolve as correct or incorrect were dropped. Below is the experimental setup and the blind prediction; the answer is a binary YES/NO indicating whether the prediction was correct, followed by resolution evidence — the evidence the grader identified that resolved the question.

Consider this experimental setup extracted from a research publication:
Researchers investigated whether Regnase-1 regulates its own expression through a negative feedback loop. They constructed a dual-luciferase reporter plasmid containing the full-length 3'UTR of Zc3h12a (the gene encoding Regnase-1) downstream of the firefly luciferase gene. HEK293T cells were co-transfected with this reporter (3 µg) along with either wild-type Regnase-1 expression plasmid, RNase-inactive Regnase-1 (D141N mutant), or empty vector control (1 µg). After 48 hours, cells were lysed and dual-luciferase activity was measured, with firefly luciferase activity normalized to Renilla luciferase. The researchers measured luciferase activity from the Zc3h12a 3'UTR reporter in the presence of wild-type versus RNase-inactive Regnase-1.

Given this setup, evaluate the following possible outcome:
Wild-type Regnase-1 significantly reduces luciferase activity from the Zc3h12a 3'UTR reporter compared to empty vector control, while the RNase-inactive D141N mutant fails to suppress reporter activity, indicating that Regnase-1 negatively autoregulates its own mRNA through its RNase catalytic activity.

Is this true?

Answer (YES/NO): YES